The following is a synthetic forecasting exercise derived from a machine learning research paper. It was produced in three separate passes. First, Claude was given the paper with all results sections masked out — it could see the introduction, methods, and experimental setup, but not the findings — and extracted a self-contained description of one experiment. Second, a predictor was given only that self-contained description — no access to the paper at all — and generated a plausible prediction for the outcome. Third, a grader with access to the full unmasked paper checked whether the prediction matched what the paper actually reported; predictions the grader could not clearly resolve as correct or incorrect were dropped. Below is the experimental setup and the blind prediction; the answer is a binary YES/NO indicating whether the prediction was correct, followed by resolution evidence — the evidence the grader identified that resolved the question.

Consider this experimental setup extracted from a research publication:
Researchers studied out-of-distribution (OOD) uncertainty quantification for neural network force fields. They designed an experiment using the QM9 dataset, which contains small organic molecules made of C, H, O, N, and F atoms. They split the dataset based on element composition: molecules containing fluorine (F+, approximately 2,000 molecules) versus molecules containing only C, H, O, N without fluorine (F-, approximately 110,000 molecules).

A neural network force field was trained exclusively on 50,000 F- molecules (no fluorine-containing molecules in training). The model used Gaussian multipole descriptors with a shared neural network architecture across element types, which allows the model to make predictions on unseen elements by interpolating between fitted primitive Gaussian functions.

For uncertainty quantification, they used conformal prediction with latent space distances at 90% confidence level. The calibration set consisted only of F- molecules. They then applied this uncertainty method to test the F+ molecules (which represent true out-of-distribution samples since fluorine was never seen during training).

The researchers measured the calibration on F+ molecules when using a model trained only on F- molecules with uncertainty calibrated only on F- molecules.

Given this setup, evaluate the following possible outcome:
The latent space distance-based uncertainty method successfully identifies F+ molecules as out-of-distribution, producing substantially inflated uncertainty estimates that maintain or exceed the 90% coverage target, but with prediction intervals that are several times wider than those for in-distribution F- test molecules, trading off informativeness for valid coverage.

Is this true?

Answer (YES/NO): NO